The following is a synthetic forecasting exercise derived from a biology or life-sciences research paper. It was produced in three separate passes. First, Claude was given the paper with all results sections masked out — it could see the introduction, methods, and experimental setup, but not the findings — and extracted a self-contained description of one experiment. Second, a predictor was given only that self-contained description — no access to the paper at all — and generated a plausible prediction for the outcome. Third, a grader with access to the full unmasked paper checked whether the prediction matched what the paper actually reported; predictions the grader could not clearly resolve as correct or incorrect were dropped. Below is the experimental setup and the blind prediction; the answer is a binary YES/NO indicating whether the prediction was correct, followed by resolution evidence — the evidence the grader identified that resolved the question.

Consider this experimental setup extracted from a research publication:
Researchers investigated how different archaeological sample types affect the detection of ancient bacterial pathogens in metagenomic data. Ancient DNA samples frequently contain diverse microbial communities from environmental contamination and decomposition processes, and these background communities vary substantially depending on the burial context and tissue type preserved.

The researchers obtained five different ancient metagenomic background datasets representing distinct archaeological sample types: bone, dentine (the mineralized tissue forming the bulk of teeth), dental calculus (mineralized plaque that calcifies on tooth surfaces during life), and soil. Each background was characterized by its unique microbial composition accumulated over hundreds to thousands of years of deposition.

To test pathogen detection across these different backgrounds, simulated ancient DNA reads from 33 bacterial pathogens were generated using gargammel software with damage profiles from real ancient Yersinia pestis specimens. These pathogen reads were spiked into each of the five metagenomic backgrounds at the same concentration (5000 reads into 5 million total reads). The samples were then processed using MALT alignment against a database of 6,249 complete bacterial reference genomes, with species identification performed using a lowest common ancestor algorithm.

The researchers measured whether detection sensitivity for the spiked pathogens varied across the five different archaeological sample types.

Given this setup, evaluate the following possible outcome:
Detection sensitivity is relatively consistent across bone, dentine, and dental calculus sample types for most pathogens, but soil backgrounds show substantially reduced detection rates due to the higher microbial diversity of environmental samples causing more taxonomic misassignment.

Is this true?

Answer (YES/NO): NO